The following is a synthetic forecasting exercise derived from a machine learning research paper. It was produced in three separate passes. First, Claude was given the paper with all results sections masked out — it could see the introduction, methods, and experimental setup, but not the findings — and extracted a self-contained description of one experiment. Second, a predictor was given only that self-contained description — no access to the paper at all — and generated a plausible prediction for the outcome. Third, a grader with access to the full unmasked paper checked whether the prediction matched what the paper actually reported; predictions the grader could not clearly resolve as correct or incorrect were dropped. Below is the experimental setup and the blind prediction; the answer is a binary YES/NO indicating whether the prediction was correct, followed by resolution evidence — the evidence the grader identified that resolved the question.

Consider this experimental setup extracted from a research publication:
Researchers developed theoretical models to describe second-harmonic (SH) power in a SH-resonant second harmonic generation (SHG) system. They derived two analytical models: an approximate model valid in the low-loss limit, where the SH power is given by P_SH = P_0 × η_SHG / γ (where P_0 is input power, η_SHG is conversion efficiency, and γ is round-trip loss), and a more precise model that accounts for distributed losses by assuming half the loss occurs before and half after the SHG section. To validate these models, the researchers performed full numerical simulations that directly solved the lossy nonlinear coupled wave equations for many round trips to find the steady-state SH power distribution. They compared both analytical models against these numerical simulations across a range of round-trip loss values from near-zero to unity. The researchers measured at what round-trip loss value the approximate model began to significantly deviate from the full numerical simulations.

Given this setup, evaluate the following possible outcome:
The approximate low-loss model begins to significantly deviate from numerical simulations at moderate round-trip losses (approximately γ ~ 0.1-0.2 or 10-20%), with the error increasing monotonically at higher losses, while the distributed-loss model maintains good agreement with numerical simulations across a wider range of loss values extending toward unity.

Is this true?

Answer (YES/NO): NO